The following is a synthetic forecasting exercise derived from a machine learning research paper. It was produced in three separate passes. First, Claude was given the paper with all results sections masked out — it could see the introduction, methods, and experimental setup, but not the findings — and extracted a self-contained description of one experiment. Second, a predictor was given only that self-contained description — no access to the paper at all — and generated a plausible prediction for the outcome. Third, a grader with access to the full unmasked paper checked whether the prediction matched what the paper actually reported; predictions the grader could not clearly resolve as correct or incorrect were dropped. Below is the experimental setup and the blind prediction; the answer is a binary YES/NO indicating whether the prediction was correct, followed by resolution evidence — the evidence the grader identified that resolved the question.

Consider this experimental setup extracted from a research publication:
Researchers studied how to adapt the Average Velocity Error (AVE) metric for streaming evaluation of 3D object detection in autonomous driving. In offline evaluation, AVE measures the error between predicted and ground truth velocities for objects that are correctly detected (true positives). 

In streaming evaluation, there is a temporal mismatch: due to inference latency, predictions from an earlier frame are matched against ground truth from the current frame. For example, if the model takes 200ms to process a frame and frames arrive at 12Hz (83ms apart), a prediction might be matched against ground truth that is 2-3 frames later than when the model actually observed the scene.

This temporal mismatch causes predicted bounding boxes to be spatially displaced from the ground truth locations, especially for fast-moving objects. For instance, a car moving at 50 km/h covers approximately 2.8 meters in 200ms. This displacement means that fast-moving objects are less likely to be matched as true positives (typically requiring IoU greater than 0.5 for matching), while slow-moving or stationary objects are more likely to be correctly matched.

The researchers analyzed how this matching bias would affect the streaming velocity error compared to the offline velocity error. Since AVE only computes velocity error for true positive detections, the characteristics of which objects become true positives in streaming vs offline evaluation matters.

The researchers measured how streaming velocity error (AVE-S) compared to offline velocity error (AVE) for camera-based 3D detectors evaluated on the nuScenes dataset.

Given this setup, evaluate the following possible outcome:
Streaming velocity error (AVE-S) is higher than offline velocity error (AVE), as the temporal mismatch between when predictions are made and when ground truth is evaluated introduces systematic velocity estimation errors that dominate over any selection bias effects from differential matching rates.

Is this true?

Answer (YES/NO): NO